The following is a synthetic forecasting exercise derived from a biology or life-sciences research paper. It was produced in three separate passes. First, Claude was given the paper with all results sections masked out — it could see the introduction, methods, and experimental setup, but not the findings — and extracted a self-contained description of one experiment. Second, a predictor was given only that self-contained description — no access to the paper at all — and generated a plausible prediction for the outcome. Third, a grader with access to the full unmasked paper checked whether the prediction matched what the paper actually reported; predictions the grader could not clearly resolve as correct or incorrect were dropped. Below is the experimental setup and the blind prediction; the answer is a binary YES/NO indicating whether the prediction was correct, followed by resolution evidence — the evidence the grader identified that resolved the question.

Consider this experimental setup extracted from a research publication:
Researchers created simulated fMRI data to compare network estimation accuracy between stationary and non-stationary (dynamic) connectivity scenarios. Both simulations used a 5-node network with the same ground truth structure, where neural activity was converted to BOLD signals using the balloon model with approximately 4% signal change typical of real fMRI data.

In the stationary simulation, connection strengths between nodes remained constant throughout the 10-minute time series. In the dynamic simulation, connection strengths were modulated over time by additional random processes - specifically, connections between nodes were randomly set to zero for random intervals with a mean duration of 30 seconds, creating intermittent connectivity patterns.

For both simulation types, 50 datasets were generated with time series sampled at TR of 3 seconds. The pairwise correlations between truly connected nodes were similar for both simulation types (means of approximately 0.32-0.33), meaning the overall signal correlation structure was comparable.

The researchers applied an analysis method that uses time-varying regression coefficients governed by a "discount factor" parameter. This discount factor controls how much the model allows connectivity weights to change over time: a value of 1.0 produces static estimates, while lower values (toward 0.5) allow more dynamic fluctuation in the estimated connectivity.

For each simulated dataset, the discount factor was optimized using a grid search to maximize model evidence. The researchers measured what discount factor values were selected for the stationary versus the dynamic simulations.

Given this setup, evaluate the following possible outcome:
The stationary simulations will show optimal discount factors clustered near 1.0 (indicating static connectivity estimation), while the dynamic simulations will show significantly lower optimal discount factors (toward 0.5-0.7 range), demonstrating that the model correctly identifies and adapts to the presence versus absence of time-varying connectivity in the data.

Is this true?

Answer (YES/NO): NO